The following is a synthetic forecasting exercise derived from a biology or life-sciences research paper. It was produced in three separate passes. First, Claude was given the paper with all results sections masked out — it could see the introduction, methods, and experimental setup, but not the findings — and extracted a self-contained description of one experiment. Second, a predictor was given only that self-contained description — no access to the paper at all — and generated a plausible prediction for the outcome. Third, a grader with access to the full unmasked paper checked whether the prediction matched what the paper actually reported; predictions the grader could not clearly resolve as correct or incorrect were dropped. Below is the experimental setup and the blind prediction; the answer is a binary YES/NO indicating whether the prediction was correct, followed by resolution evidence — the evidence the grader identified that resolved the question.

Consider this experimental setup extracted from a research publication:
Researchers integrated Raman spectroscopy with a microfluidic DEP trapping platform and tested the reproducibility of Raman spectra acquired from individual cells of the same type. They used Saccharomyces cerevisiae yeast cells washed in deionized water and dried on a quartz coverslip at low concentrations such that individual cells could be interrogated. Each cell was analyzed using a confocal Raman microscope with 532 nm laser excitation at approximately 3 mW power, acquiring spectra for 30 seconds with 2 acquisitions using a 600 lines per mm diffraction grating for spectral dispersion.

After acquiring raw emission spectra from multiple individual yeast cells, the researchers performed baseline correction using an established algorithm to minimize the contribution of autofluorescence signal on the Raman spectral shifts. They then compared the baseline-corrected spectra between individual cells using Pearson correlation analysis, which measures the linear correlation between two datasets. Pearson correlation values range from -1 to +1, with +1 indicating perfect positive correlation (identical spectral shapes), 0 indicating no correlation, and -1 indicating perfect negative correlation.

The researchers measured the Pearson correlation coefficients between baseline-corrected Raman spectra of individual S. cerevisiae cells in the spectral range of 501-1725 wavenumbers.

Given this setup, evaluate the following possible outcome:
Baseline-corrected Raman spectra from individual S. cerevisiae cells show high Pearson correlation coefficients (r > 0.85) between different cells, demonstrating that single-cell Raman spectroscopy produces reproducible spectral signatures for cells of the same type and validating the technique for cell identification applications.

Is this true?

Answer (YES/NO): YES